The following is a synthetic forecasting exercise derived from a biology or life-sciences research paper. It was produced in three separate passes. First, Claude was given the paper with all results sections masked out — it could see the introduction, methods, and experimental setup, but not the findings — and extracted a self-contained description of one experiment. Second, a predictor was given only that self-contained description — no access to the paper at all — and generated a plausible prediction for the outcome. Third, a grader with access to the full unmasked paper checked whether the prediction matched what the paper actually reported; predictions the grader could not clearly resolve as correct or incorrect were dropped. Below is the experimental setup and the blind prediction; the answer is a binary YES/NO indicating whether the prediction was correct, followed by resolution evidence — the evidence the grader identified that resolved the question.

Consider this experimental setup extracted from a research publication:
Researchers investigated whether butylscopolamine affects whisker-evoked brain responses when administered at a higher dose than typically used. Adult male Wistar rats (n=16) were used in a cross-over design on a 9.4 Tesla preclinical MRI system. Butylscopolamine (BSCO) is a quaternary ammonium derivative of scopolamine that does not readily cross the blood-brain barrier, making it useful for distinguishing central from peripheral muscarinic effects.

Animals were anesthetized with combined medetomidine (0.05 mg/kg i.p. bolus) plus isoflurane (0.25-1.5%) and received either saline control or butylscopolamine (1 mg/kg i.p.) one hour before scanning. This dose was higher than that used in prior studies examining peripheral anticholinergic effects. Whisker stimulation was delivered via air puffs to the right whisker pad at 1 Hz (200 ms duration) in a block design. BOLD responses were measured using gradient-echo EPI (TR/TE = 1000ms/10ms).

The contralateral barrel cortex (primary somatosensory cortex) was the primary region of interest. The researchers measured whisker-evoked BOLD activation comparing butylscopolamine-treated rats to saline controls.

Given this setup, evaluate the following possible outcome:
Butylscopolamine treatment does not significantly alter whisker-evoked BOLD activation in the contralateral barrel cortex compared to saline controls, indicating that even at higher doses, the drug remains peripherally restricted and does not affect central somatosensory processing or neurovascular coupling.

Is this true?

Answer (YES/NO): YES